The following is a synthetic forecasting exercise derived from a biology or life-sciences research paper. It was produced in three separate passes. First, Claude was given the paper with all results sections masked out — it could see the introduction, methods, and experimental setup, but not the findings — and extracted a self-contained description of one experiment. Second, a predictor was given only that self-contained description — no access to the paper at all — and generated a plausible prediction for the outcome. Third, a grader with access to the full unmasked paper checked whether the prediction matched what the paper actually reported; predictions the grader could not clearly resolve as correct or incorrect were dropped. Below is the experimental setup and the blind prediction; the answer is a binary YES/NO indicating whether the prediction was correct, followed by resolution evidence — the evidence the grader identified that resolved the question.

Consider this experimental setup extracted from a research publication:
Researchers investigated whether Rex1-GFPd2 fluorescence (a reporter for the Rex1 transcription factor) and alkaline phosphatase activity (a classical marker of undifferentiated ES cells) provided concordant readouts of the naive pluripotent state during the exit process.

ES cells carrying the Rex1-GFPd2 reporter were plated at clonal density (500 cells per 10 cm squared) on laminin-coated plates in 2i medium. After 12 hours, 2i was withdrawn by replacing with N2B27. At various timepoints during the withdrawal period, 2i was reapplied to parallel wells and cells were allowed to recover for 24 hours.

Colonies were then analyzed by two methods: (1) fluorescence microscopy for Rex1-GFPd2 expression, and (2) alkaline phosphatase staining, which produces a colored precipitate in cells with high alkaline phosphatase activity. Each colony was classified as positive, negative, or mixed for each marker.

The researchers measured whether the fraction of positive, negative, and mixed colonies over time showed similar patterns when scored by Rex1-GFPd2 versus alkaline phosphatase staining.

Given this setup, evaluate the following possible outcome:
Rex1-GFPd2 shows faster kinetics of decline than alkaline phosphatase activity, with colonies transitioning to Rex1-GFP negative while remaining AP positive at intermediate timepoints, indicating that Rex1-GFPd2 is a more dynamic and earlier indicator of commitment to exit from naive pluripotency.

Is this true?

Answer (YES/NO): NO